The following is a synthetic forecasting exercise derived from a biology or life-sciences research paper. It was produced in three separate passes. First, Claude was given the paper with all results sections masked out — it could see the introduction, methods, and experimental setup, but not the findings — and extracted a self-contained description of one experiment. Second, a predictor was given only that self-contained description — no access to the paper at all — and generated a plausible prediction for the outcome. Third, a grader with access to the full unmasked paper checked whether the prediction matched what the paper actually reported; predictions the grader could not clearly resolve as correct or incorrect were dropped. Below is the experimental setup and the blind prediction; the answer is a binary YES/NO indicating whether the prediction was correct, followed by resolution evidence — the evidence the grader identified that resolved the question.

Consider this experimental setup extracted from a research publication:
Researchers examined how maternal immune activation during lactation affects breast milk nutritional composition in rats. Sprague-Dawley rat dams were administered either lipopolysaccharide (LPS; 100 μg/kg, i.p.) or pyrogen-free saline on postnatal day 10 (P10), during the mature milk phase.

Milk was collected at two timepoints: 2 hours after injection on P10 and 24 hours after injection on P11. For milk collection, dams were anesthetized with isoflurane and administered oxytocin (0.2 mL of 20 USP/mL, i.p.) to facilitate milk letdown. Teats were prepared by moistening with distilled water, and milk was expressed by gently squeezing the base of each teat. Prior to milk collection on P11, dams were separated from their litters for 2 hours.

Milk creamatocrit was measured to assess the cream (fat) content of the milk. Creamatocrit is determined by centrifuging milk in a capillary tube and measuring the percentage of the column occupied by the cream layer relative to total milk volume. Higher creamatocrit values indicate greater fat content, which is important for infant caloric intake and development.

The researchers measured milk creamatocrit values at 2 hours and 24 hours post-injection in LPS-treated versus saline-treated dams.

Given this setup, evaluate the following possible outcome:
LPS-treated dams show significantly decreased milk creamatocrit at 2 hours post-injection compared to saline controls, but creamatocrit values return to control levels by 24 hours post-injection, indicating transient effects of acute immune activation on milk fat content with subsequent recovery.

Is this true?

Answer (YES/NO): NO